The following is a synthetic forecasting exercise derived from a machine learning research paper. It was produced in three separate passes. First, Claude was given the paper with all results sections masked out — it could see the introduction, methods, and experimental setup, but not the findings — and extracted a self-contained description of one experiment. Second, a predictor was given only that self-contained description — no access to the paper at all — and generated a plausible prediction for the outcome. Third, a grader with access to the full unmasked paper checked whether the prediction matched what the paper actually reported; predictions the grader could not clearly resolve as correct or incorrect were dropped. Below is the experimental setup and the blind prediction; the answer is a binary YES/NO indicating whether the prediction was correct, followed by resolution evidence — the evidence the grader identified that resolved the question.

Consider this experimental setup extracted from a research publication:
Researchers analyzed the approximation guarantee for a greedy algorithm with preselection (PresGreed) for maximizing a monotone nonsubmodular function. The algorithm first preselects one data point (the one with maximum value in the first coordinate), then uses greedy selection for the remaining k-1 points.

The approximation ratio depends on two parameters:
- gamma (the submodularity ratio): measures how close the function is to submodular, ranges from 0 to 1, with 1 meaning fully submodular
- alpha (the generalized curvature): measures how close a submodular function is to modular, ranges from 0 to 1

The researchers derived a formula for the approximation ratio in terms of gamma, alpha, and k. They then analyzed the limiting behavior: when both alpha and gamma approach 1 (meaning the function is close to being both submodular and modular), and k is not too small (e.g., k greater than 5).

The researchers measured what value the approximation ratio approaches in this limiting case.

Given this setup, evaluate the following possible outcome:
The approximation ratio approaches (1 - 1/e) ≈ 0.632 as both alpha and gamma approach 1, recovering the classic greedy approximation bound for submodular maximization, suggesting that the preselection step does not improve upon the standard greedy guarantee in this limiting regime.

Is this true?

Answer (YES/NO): YES